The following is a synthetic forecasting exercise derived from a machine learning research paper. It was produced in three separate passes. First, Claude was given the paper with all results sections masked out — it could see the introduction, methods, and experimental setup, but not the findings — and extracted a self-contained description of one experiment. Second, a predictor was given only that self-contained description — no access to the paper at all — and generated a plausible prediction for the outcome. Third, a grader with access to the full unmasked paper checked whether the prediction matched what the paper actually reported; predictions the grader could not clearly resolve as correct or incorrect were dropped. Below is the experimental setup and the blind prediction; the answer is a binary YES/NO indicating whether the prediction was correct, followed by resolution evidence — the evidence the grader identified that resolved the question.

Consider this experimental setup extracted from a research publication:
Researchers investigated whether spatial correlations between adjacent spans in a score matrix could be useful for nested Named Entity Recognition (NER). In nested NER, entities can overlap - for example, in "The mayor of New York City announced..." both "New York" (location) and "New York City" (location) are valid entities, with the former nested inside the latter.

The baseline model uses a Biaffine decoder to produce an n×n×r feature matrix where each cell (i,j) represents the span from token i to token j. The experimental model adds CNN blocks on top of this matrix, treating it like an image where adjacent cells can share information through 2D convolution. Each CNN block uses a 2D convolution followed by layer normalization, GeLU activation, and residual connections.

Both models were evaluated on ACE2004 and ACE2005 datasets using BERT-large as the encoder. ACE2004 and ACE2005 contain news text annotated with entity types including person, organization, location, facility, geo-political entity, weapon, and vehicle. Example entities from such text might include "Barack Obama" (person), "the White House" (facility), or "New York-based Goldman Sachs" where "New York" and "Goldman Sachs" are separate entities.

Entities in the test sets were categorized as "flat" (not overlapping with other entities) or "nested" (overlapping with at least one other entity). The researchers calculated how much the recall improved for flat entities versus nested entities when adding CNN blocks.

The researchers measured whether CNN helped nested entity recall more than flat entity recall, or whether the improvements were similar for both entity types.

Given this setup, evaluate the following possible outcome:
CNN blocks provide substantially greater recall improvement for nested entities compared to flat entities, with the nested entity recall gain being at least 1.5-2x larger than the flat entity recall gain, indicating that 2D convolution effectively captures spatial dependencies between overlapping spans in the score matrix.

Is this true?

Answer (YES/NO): YES